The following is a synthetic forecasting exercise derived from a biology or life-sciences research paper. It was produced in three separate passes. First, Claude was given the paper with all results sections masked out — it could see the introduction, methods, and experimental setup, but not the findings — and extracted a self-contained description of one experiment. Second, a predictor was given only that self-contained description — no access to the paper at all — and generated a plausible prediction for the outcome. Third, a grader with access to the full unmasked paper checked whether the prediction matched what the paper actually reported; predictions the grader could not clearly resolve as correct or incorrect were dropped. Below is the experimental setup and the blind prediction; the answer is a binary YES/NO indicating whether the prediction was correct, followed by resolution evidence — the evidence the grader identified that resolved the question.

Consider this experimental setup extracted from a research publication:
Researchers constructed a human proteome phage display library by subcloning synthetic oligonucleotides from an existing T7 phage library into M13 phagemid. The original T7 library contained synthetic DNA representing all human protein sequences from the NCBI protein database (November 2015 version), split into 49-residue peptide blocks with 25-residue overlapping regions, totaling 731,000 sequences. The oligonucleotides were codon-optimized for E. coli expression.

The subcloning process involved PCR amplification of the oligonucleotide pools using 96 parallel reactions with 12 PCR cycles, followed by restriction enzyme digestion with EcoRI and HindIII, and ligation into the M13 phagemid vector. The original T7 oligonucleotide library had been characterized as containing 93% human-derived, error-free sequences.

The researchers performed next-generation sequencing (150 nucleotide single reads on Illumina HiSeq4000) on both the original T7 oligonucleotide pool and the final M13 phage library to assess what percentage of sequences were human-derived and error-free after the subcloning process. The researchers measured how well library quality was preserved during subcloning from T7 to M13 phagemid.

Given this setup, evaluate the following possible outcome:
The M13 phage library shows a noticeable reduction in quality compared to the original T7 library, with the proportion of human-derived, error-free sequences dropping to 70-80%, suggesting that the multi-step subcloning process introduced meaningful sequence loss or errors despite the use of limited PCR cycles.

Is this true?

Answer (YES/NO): NO